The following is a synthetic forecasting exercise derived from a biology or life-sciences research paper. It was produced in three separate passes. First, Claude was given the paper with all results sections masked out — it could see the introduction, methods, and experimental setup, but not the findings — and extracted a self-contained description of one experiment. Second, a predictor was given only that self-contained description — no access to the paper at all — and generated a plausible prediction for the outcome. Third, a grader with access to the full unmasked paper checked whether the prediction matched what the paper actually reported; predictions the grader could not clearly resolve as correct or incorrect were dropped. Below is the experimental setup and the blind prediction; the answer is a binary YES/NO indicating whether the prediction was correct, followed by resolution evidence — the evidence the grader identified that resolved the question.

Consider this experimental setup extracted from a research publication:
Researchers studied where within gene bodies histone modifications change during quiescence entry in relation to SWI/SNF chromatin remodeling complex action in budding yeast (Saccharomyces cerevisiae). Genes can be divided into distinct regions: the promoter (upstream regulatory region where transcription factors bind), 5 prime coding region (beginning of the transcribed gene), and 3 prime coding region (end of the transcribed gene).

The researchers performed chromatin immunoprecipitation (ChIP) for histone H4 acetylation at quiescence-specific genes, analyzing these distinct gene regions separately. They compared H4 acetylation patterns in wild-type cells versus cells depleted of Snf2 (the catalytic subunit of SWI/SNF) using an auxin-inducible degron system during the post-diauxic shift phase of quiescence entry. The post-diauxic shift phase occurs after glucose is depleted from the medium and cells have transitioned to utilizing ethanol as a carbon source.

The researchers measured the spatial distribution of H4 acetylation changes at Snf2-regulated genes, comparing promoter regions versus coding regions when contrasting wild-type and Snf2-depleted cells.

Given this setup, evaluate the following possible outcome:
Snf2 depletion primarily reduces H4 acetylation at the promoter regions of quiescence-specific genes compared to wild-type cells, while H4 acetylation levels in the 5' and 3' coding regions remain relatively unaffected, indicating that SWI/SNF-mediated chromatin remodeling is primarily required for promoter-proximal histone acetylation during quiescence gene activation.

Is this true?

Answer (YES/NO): NO